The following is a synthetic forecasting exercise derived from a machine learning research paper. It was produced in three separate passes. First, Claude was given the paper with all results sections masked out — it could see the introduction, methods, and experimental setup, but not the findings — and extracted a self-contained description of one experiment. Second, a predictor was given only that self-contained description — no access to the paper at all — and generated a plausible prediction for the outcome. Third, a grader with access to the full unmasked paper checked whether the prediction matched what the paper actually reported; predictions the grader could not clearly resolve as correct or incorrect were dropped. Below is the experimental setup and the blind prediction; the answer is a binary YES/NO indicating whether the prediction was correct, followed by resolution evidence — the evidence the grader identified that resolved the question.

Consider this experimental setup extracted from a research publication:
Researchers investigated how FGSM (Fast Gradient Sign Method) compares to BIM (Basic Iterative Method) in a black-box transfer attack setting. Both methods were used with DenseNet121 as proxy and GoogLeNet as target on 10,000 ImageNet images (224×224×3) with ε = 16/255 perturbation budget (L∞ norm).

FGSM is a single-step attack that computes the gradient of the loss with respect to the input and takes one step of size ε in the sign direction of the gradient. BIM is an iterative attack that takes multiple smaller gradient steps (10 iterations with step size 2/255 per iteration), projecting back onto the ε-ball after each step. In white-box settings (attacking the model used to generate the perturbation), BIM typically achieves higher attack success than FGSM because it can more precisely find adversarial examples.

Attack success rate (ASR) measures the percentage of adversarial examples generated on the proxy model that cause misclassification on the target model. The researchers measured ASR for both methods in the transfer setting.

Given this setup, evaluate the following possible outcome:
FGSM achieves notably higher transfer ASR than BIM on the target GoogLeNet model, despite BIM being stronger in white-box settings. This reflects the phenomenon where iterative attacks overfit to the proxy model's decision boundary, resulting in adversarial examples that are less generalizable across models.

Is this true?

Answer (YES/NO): NO